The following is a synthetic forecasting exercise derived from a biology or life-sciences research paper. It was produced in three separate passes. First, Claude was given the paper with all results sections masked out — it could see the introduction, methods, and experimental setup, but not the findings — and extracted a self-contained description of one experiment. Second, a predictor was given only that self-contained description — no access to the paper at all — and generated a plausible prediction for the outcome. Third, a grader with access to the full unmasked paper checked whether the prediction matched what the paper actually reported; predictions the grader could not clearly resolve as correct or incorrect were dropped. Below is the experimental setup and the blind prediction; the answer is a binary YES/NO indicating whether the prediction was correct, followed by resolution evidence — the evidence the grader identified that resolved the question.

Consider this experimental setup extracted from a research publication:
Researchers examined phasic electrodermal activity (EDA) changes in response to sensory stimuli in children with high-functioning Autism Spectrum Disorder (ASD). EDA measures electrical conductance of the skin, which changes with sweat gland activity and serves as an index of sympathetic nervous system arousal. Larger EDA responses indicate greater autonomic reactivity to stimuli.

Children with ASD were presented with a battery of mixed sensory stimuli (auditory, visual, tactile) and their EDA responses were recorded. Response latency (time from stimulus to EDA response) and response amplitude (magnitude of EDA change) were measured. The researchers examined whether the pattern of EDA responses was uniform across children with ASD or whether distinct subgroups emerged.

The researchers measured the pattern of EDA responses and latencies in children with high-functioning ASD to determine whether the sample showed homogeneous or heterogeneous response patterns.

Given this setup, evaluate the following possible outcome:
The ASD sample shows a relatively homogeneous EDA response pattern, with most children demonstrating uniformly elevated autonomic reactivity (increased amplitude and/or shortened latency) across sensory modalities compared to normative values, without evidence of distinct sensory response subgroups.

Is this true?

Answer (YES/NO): NO